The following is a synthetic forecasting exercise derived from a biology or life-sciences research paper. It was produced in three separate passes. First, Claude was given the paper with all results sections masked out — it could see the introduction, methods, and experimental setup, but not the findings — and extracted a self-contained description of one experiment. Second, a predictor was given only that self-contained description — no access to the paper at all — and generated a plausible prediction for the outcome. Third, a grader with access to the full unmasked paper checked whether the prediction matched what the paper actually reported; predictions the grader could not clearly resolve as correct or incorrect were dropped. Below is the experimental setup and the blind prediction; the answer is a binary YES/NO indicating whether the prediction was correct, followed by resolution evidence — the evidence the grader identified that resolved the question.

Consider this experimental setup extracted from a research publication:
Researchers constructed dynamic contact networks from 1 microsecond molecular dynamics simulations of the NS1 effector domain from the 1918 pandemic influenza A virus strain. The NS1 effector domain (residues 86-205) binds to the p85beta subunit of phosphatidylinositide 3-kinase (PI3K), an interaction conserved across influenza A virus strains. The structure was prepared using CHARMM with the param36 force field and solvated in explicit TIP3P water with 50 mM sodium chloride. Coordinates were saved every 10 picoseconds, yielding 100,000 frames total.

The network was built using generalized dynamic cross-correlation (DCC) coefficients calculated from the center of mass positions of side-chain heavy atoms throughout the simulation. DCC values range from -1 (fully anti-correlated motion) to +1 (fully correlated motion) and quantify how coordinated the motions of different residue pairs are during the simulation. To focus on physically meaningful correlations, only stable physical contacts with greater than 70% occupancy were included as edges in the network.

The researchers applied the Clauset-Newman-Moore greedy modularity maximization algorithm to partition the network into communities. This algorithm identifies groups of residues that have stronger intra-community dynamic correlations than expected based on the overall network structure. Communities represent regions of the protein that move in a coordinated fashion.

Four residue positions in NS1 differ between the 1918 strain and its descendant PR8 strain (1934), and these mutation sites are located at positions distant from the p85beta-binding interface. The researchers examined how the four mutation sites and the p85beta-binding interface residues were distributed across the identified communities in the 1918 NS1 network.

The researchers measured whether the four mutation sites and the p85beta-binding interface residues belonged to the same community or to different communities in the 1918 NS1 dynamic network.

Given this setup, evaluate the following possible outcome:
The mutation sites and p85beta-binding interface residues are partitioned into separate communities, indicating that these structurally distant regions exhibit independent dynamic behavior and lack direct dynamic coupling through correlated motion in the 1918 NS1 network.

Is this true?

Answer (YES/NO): NO